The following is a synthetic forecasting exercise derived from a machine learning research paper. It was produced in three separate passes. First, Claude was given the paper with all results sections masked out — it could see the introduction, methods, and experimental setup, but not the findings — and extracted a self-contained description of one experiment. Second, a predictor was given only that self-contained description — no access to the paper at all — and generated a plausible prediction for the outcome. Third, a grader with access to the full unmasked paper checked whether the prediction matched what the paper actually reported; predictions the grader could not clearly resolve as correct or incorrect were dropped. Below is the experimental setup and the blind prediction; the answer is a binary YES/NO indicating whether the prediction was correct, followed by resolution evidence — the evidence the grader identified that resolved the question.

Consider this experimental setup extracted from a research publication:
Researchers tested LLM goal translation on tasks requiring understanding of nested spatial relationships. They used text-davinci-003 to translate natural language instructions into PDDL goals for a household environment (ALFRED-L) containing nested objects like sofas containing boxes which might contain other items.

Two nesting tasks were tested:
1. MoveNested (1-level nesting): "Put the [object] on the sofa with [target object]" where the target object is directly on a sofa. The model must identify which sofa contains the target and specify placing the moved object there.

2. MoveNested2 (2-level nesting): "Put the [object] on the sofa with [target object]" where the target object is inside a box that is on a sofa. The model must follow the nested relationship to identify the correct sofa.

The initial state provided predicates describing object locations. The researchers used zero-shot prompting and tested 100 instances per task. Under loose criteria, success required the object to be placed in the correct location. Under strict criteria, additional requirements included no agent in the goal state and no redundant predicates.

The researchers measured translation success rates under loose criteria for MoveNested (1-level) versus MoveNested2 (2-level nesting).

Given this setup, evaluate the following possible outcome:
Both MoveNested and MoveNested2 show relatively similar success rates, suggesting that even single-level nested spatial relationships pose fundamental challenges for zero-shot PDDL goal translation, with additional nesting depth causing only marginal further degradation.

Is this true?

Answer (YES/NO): NO